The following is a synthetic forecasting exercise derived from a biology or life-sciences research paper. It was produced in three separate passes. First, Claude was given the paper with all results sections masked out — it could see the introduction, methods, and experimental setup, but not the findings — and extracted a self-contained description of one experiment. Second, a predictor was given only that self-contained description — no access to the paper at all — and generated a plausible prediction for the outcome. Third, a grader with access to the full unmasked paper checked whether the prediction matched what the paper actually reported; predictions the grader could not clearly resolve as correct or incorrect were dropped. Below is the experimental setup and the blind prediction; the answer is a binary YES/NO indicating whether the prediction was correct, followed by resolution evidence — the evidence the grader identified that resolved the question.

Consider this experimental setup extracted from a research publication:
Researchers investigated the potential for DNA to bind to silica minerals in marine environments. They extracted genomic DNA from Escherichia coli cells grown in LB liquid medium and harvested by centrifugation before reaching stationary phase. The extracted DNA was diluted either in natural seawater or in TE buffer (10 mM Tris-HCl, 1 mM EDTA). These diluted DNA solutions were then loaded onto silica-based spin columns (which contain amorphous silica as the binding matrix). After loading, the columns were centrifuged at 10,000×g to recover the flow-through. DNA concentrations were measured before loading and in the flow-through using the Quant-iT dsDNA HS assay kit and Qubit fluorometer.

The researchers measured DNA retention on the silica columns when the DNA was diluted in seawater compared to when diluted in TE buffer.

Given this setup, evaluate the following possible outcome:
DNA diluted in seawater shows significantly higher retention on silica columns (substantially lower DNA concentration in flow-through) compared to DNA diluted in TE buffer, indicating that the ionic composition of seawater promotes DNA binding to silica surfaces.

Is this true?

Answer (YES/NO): YES